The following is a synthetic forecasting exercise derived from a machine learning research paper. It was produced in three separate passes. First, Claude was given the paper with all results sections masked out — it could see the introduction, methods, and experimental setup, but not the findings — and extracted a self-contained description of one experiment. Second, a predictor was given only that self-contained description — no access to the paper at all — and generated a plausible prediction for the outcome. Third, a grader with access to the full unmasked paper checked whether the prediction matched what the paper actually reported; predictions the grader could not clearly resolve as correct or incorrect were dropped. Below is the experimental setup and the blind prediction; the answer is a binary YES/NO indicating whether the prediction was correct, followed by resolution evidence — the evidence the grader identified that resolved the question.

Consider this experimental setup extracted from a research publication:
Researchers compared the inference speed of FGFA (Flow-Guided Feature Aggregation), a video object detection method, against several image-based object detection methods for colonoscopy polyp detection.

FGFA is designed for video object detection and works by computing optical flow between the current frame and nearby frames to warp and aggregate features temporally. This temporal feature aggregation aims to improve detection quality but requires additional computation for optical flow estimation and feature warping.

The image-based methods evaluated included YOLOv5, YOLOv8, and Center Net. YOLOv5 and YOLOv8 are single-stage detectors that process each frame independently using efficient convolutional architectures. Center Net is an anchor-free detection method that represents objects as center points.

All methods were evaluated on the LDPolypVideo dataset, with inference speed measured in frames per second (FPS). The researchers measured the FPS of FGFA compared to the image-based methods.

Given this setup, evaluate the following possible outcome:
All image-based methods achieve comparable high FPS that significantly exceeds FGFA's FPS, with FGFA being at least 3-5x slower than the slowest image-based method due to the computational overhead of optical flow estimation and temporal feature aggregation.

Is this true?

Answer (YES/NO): YES